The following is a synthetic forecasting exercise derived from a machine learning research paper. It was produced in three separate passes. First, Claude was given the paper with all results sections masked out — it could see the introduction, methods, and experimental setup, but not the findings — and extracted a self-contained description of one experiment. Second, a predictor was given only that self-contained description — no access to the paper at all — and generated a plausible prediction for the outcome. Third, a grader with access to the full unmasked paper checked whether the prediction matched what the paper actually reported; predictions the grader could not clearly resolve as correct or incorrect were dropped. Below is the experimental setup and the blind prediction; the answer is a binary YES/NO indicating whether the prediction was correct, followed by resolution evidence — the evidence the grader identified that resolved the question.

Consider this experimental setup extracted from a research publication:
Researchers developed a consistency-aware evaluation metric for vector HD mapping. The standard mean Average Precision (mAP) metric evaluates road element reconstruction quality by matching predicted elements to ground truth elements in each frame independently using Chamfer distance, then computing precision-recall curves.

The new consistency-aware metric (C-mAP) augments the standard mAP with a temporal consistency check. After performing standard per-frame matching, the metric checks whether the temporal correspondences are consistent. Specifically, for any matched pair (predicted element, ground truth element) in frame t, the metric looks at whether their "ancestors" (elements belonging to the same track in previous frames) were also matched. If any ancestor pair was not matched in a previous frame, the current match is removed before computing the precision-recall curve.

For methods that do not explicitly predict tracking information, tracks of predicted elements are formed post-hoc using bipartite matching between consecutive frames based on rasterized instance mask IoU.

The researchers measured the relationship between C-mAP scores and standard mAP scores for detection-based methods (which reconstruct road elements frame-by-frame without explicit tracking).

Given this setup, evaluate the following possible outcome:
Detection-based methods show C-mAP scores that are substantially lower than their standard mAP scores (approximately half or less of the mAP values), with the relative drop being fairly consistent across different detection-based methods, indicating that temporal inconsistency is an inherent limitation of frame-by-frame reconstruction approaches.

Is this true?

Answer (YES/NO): NO